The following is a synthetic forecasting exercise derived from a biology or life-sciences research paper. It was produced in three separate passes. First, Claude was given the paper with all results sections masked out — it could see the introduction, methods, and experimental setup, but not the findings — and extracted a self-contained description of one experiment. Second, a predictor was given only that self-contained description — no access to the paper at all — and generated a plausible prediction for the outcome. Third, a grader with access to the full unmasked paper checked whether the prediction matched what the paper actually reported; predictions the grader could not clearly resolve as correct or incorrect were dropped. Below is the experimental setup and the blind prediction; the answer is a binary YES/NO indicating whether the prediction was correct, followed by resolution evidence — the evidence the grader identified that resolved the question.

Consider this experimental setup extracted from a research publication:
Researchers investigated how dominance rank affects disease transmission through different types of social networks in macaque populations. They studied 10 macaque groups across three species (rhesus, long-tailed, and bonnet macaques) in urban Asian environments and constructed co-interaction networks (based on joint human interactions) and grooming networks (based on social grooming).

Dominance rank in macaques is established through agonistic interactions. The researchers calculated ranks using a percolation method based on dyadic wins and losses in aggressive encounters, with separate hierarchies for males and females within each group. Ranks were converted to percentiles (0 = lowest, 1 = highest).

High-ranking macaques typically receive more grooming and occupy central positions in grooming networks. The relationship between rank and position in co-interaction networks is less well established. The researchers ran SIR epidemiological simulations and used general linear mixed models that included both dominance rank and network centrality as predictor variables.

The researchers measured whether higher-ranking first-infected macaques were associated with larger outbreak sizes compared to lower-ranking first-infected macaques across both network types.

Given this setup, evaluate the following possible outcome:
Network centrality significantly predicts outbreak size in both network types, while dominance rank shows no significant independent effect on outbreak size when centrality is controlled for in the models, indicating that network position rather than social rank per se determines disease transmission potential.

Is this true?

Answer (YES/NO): NO